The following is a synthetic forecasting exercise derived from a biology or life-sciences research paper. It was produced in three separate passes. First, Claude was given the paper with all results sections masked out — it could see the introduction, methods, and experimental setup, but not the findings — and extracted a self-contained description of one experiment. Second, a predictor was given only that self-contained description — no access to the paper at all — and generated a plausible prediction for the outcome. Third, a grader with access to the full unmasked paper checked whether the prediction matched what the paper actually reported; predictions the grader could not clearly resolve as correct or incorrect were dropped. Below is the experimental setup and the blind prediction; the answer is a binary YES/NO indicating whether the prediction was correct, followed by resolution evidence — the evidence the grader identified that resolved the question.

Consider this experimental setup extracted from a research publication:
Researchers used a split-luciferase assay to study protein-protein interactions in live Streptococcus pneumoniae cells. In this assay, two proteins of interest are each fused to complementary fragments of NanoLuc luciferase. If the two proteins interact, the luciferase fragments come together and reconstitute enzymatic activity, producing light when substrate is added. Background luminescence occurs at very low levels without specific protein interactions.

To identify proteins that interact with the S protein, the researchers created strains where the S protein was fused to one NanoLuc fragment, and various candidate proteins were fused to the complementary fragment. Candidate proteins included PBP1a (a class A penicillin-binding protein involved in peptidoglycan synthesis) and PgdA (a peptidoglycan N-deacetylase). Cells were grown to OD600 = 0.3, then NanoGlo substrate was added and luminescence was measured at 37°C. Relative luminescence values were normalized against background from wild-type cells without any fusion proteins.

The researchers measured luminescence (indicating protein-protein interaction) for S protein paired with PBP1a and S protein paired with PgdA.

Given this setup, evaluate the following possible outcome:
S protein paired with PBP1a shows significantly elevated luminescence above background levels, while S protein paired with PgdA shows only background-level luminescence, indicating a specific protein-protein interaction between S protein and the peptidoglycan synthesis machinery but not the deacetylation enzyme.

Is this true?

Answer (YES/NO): NO